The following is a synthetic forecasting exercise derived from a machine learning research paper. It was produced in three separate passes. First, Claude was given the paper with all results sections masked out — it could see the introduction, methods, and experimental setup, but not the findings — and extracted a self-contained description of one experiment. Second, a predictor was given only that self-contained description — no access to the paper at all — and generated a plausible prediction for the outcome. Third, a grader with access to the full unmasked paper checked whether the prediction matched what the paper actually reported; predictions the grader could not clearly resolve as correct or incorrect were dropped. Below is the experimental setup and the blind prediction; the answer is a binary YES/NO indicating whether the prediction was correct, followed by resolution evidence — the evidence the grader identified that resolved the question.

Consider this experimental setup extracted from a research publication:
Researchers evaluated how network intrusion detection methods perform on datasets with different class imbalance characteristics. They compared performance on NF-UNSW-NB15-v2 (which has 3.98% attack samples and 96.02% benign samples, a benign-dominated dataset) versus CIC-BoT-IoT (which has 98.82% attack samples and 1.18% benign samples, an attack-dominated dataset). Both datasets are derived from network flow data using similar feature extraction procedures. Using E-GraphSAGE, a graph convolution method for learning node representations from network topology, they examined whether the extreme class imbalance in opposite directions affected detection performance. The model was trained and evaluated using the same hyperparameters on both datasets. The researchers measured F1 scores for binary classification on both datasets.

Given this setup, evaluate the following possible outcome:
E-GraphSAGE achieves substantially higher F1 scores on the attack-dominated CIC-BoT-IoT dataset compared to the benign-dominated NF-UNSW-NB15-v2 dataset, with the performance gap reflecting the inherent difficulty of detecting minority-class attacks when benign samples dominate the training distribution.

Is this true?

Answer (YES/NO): NO